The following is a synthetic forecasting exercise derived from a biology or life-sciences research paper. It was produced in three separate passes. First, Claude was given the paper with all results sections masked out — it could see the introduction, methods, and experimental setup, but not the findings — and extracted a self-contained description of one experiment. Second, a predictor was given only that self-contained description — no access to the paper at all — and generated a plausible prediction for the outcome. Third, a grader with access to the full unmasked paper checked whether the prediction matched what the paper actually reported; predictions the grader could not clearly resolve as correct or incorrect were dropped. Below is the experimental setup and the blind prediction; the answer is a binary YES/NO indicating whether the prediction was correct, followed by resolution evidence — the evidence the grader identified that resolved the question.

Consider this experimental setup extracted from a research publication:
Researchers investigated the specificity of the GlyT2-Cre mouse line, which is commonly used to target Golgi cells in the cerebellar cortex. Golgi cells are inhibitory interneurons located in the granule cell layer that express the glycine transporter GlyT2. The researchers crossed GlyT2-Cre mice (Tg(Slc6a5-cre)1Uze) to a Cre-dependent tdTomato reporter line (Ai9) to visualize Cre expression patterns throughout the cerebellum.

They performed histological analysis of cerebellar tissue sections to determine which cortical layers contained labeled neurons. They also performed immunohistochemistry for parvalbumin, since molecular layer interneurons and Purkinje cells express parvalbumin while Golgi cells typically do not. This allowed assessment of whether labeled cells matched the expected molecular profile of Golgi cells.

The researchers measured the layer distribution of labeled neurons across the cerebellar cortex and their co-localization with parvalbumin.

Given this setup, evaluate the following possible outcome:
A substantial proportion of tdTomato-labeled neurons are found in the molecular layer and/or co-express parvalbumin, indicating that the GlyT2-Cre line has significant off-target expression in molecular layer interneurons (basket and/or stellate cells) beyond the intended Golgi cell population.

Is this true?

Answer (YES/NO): YES